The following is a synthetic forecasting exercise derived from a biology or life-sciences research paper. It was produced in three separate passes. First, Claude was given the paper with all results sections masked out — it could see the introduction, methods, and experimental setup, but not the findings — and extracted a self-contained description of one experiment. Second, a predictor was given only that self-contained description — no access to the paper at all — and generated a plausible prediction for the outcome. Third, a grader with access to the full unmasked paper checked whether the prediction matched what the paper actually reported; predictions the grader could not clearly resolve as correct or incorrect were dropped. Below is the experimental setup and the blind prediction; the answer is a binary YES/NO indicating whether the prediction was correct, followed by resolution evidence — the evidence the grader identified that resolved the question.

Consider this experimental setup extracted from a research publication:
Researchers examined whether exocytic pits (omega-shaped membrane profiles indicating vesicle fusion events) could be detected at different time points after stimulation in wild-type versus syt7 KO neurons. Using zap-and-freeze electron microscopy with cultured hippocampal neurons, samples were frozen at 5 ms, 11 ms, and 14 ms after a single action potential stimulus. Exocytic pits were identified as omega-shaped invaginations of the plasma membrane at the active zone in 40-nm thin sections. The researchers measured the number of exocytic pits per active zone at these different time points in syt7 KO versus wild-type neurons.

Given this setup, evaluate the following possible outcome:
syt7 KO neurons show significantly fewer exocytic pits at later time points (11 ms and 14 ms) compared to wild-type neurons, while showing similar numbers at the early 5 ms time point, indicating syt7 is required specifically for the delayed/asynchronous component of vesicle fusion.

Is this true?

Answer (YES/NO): NO